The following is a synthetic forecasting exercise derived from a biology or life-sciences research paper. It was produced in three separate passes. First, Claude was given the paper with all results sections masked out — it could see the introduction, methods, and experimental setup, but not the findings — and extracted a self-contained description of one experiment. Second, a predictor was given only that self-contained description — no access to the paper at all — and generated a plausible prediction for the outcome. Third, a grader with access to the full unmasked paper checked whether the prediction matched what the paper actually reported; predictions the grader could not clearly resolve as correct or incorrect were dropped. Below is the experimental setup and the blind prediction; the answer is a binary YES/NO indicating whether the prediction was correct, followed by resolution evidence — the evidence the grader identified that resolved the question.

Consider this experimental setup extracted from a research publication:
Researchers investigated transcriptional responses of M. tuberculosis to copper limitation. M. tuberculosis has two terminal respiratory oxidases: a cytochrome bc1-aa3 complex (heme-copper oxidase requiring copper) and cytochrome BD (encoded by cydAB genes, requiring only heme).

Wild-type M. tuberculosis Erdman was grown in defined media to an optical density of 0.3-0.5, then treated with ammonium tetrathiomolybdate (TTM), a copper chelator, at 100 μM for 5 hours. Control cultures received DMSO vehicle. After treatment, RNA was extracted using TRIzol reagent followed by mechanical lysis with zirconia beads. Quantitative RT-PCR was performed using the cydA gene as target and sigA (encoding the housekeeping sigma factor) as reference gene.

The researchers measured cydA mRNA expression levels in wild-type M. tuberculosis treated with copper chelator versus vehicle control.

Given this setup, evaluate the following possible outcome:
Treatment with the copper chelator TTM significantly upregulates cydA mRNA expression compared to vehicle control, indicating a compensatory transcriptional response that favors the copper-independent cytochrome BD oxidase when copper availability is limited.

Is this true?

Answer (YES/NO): NO